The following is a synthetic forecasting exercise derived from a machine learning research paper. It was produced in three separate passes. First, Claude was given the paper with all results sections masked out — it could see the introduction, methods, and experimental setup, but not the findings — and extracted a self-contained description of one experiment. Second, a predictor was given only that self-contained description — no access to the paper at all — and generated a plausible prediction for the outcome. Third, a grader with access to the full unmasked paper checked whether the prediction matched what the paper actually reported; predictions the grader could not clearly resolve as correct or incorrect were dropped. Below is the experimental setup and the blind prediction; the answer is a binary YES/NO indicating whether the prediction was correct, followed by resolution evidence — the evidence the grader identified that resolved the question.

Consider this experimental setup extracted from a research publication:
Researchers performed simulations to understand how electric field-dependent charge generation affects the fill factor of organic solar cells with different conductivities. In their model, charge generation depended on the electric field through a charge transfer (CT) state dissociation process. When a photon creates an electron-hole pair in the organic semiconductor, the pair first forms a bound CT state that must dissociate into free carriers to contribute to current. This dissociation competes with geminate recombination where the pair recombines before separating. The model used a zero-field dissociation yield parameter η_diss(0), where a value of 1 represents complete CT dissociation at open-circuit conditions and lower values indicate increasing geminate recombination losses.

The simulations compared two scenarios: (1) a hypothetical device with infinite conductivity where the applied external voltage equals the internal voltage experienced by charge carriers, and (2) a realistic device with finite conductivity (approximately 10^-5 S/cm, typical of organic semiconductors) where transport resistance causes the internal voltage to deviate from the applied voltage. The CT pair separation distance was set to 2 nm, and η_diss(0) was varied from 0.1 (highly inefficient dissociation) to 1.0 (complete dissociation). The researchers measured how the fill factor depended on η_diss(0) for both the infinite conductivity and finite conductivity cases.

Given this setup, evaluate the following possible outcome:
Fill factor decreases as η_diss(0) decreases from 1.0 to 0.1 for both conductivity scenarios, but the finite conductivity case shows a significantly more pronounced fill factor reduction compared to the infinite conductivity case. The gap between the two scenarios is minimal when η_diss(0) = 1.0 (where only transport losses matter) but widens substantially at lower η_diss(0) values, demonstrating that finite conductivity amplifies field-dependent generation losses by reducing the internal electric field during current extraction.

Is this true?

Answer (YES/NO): NO